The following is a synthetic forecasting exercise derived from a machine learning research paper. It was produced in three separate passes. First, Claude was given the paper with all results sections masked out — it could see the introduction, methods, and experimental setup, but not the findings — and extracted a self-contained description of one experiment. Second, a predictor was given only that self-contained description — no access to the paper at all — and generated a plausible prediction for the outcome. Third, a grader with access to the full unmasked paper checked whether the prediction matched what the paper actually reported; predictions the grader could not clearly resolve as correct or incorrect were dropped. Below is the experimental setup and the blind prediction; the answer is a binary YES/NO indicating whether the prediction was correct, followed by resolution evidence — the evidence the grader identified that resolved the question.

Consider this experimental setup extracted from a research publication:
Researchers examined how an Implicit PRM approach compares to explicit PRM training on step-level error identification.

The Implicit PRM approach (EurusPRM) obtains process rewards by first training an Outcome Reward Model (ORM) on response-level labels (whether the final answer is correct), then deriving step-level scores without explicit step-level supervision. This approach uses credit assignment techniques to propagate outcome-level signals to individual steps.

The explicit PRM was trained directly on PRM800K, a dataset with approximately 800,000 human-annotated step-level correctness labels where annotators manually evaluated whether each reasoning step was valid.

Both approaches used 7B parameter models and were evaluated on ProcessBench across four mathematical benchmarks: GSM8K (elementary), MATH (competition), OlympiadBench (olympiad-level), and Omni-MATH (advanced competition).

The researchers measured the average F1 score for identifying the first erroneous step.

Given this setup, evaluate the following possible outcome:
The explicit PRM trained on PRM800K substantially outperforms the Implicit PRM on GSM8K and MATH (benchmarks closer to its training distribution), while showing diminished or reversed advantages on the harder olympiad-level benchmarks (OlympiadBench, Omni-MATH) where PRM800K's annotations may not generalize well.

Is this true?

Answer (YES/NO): NO